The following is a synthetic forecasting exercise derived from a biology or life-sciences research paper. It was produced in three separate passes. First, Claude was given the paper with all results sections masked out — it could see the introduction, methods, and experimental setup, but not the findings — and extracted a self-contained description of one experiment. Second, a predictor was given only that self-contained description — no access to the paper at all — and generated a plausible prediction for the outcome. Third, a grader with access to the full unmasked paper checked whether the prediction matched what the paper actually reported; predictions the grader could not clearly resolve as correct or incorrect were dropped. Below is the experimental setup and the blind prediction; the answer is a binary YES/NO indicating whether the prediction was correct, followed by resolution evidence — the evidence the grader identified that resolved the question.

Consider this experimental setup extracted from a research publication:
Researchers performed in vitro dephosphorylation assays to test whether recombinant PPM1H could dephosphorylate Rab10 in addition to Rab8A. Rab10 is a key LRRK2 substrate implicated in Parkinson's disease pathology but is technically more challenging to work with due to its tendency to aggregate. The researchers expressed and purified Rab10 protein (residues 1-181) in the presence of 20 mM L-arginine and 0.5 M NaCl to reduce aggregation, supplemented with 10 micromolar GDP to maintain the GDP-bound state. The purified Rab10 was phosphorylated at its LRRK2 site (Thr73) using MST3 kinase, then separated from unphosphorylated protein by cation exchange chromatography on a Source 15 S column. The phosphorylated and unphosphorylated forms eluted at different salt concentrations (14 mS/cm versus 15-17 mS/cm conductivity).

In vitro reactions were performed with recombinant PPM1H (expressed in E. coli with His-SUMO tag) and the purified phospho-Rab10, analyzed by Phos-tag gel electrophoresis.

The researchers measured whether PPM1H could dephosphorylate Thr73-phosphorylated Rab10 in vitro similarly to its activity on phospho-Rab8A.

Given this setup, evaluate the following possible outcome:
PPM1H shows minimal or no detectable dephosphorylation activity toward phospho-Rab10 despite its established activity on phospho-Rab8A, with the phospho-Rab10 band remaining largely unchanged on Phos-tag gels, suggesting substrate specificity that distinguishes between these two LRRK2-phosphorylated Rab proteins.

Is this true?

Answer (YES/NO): NO